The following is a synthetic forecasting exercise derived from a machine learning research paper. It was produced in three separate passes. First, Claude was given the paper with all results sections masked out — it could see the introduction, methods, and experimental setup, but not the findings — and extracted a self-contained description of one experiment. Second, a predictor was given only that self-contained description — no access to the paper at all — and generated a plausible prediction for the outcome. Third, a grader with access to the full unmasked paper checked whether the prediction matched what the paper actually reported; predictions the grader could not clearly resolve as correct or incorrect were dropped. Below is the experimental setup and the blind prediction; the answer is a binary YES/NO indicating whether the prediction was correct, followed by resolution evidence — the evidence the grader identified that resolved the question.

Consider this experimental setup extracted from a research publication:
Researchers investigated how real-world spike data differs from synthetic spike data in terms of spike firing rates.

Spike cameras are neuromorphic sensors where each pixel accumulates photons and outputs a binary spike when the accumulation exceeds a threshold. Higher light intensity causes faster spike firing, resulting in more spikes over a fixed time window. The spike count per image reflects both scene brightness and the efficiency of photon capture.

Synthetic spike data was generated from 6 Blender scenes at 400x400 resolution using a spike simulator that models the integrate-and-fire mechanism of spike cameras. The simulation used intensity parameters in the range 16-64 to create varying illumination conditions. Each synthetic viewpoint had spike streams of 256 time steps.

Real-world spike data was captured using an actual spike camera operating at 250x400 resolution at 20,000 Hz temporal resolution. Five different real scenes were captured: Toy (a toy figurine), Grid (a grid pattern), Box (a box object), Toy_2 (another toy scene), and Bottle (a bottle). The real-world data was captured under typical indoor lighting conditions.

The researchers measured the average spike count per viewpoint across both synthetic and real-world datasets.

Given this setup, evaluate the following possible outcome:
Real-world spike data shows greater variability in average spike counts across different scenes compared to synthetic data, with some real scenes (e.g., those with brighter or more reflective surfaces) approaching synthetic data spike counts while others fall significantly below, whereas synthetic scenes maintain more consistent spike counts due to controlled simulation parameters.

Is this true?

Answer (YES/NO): NO